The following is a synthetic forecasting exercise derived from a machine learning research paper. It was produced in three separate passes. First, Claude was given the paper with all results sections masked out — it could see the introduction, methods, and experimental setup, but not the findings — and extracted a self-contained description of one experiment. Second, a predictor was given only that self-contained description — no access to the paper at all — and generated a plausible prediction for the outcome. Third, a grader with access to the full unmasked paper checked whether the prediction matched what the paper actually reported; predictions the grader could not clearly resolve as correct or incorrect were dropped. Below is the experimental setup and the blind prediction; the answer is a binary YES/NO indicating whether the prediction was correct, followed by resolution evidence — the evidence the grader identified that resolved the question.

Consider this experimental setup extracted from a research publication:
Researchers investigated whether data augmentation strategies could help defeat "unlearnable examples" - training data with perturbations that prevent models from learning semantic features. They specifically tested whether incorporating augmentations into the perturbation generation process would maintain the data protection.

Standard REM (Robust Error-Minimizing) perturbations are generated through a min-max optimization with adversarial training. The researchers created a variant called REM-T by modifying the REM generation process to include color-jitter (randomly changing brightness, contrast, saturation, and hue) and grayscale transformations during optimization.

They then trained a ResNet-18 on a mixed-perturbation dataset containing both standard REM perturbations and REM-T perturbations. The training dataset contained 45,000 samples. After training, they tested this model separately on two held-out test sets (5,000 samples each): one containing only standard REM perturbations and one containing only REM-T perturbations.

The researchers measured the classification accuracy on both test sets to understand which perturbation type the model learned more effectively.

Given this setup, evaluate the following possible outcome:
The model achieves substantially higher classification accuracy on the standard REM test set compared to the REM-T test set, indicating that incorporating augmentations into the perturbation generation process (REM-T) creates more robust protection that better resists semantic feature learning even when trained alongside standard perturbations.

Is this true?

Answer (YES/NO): NO